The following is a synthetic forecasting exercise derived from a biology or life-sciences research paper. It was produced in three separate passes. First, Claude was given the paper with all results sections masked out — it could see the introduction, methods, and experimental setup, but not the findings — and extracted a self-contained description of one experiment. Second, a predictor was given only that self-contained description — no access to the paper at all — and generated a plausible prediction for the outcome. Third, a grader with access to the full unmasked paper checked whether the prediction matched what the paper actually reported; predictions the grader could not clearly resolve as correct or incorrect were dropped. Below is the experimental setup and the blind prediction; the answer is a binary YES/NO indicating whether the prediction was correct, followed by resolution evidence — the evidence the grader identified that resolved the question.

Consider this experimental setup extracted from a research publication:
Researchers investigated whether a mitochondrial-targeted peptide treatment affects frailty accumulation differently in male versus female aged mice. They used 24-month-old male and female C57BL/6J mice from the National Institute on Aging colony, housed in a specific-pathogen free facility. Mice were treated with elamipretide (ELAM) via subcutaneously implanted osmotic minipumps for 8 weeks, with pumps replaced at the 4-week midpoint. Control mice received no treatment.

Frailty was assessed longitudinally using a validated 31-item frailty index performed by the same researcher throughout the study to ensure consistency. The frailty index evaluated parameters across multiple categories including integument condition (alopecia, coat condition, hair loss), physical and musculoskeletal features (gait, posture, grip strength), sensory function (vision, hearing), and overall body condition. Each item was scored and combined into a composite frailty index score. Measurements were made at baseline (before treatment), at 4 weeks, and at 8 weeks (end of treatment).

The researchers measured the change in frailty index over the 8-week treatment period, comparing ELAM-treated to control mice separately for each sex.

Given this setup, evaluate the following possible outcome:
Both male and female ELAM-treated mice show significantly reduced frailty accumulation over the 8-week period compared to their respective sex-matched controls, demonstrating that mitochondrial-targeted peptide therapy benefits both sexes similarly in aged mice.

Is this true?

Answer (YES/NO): YES